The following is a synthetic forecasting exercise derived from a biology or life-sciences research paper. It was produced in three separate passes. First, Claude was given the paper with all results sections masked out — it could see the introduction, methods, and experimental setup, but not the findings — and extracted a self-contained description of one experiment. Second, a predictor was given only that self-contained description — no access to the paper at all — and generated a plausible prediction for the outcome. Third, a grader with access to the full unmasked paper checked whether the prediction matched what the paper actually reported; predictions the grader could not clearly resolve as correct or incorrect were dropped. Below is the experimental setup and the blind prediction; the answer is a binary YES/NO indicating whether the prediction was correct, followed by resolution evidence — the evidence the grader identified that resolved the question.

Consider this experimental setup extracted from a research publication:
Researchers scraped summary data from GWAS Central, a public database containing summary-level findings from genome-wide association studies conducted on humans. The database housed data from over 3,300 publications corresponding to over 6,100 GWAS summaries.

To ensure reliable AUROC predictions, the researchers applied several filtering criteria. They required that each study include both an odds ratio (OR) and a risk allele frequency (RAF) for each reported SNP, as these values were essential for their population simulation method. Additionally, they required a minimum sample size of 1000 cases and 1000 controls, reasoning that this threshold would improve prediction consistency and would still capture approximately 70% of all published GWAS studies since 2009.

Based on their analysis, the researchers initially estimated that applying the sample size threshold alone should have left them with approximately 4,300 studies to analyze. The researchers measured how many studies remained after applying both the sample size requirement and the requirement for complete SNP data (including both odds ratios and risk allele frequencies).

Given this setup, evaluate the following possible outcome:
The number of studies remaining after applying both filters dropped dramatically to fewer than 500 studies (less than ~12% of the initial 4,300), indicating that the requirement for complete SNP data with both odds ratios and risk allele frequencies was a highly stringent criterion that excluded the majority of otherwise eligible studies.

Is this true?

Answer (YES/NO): NO